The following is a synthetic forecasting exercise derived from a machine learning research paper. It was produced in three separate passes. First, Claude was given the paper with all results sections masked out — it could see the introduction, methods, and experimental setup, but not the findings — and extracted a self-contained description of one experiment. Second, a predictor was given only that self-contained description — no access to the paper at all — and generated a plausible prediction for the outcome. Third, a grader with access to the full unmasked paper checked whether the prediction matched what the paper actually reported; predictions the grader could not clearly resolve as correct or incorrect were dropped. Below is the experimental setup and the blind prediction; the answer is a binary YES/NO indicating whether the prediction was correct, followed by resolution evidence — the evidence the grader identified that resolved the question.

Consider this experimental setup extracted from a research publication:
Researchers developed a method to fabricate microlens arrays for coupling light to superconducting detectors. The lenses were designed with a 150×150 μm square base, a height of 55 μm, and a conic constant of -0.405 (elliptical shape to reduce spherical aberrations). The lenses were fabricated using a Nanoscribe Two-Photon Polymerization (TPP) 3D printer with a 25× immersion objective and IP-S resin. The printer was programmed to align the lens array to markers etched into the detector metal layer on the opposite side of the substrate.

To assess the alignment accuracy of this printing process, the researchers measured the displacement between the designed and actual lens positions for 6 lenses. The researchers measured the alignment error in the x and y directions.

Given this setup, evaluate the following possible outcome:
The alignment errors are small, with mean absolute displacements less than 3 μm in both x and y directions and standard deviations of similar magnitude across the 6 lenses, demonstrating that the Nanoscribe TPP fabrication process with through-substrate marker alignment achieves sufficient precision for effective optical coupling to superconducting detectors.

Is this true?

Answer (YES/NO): NO